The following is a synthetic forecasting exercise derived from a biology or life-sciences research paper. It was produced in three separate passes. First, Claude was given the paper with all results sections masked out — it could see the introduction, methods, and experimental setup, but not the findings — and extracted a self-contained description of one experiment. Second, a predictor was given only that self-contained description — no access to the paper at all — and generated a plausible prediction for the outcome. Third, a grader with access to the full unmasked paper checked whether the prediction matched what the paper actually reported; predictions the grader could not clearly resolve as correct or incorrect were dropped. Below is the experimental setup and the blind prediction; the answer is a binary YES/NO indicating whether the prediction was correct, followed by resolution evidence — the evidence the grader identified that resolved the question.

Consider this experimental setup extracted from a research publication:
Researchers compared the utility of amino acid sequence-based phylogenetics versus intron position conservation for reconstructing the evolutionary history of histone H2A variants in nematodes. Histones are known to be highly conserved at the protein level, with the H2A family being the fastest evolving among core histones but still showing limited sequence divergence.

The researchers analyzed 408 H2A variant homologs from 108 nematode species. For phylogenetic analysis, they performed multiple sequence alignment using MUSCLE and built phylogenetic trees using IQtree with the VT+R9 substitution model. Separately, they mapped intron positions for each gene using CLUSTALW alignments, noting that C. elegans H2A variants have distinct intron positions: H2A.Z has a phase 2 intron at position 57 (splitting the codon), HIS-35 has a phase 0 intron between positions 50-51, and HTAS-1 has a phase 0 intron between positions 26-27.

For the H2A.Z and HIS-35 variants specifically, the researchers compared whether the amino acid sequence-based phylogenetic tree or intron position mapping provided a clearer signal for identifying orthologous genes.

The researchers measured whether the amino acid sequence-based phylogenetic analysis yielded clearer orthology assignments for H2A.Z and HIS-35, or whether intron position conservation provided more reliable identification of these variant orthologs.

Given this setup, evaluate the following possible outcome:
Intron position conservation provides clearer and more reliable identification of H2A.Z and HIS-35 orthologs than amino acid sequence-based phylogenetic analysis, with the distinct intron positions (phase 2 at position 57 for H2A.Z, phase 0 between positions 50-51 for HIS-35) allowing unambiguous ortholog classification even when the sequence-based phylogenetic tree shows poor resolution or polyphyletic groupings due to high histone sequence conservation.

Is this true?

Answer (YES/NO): YES